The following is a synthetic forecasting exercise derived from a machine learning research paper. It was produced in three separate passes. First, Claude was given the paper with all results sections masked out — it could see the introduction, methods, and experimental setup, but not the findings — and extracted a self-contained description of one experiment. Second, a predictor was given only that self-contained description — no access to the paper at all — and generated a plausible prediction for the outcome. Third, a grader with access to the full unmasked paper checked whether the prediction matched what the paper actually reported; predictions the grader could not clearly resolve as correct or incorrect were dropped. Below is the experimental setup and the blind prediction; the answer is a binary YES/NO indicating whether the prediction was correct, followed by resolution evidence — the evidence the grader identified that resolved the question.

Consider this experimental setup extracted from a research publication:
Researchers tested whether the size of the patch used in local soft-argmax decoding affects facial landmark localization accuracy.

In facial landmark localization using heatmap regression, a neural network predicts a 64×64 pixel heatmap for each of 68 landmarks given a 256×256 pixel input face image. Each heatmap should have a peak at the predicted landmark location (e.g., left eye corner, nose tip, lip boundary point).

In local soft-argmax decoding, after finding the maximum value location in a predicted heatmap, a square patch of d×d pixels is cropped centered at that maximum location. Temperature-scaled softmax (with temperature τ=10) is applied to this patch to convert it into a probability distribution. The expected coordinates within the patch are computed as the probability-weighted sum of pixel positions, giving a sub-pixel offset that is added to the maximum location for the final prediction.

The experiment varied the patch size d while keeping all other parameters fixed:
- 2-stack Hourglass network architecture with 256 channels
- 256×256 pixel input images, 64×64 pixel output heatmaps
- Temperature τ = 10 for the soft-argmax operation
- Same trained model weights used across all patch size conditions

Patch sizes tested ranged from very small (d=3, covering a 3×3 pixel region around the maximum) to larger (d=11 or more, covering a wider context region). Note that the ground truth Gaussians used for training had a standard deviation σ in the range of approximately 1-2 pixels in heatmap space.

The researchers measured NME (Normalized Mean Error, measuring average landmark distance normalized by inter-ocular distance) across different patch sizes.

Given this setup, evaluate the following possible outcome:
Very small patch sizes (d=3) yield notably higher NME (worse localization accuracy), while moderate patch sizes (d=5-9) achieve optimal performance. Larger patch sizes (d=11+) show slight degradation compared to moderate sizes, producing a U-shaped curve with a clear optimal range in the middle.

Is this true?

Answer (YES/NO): NO